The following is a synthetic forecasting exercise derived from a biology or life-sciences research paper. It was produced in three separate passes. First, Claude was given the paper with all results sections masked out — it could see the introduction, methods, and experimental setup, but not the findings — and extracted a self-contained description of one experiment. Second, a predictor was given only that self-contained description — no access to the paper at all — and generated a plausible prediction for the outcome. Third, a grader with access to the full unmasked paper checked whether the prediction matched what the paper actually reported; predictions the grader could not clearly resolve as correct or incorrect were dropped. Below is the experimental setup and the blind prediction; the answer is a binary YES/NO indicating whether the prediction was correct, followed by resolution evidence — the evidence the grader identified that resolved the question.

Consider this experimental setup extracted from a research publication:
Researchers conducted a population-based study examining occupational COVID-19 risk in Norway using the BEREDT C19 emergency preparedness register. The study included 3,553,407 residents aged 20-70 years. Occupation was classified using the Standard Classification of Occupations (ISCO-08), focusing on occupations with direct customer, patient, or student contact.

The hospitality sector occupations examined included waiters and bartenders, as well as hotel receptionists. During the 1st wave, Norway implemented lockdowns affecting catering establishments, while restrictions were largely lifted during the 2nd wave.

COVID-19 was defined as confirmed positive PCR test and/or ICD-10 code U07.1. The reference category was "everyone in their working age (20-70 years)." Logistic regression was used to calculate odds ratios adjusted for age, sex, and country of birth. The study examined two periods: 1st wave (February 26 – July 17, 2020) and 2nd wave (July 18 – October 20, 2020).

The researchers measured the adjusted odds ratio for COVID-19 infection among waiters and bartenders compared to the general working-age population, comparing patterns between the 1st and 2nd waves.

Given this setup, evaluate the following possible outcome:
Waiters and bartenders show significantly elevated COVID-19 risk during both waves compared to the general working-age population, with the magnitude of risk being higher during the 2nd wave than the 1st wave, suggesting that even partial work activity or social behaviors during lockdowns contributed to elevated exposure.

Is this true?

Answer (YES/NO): NO